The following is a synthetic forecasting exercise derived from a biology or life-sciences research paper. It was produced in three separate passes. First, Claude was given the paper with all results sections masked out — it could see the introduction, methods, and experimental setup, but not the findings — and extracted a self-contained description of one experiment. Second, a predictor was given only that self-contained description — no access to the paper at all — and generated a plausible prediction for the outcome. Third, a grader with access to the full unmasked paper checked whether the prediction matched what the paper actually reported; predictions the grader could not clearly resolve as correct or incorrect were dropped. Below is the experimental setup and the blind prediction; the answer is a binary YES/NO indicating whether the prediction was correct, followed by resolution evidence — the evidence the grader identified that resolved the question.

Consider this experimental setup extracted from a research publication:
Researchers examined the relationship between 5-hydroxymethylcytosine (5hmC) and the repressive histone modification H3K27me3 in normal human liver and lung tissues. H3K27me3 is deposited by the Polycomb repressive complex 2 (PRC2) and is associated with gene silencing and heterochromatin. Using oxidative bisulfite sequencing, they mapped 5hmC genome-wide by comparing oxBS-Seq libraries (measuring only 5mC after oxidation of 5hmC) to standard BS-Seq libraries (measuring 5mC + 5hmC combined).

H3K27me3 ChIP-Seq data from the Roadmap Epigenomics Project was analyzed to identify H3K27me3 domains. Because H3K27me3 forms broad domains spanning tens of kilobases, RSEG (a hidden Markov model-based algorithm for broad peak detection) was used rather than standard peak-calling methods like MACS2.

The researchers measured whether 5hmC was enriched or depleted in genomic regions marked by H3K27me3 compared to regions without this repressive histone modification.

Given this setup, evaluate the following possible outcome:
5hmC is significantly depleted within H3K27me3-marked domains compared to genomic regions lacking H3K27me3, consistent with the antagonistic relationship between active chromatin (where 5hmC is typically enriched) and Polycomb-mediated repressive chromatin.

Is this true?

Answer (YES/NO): YES